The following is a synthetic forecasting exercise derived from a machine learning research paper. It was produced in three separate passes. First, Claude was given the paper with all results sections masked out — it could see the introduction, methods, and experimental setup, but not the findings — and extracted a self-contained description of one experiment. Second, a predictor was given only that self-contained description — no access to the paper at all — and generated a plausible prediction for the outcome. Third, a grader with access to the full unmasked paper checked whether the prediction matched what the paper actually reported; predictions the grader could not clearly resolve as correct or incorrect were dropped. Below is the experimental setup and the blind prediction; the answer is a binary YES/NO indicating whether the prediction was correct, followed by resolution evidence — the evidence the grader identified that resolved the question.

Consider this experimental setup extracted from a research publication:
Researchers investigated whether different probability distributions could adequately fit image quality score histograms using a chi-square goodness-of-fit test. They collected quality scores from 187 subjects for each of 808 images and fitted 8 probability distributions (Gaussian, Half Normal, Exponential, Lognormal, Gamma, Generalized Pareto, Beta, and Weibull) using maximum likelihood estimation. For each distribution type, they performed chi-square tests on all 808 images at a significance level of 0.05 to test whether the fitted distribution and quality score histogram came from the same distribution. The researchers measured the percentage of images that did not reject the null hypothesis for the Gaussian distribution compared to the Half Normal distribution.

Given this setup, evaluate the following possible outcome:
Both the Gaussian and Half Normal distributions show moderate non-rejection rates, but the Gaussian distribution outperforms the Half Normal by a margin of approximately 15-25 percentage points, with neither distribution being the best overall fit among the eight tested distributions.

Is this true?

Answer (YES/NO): NO